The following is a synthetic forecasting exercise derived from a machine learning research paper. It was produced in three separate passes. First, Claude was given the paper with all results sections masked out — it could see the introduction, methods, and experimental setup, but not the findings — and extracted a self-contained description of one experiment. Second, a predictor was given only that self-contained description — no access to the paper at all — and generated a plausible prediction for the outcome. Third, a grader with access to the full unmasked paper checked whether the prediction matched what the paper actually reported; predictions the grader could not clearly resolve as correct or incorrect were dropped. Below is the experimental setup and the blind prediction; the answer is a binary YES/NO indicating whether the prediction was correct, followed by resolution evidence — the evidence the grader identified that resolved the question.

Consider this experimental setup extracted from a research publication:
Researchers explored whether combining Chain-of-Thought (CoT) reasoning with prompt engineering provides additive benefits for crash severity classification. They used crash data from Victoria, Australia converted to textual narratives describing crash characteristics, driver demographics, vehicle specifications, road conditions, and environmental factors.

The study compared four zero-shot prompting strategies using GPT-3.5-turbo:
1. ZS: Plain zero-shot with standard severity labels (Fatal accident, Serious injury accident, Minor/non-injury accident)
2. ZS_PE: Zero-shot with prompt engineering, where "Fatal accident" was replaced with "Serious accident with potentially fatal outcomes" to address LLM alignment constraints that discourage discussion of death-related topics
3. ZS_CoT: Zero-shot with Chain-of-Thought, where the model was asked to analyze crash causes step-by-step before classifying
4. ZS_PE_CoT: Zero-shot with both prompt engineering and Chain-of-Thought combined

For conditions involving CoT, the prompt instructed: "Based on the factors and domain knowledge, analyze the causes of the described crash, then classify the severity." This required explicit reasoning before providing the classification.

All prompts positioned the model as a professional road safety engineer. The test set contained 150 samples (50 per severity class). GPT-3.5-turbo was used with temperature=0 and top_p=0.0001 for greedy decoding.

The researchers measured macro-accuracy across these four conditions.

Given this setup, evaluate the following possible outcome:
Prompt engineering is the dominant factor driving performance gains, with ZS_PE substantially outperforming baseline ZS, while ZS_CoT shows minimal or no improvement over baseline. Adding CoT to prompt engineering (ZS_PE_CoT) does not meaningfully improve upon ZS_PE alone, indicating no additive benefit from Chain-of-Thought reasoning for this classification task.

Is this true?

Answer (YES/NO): YES